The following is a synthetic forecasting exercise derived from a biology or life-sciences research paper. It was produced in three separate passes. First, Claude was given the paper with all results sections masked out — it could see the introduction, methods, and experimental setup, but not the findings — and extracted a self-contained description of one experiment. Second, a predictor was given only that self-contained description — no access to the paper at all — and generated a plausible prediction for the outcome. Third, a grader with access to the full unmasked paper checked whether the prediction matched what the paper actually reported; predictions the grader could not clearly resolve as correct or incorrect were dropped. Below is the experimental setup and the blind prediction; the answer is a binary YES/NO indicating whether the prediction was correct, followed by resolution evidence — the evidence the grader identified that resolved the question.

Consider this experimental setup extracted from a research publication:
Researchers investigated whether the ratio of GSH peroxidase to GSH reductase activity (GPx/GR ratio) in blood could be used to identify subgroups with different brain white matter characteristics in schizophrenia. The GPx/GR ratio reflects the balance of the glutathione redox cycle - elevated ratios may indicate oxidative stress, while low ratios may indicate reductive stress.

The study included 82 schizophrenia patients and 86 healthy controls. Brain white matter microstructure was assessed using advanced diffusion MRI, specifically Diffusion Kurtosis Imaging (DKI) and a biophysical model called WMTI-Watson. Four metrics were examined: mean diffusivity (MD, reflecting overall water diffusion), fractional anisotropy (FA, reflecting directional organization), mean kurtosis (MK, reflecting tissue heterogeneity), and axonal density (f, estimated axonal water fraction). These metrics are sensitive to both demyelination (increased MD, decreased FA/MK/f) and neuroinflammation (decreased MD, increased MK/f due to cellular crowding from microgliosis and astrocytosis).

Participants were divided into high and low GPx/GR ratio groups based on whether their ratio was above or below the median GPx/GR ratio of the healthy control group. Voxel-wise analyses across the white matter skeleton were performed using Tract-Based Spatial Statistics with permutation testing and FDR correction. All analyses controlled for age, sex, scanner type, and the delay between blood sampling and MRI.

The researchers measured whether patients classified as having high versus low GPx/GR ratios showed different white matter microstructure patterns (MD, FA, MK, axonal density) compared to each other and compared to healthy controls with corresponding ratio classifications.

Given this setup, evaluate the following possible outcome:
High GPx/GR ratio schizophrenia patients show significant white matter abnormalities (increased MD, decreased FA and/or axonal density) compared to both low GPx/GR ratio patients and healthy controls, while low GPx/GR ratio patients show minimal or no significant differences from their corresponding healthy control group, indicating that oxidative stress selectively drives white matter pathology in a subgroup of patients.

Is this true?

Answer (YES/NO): NO